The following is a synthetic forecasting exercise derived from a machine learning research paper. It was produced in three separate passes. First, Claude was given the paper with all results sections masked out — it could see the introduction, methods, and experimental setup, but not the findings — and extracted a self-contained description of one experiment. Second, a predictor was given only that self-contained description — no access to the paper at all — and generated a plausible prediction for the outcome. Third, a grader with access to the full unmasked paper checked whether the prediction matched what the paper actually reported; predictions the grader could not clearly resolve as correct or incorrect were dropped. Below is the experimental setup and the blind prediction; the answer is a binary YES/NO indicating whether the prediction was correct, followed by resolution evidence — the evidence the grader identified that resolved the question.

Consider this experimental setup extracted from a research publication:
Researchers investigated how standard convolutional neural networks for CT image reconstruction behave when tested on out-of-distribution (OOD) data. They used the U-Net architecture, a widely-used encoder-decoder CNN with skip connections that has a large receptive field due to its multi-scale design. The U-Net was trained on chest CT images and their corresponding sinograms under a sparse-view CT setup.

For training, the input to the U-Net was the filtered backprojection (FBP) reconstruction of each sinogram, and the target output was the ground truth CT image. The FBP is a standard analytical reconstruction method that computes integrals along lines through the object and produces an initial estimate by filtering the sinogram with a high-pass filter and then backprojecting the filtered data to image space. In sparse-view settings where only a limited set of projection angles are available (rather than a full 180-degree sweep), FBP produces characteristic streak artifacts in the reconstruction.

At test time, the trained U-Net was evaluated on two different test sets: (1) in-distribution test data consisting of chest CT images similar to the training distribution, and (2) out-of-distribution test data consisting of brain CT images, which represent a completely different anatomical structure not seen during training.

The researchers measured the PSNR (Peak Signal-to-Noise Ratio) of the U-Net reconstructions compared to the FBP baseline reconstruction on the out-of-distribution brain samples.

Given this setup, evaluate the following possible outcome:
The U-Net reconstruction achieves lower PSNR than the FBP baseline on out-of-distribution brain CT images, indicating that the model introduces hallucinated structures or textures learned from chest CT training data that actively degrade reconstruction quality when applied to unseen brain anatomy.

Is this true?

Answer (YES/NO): YES